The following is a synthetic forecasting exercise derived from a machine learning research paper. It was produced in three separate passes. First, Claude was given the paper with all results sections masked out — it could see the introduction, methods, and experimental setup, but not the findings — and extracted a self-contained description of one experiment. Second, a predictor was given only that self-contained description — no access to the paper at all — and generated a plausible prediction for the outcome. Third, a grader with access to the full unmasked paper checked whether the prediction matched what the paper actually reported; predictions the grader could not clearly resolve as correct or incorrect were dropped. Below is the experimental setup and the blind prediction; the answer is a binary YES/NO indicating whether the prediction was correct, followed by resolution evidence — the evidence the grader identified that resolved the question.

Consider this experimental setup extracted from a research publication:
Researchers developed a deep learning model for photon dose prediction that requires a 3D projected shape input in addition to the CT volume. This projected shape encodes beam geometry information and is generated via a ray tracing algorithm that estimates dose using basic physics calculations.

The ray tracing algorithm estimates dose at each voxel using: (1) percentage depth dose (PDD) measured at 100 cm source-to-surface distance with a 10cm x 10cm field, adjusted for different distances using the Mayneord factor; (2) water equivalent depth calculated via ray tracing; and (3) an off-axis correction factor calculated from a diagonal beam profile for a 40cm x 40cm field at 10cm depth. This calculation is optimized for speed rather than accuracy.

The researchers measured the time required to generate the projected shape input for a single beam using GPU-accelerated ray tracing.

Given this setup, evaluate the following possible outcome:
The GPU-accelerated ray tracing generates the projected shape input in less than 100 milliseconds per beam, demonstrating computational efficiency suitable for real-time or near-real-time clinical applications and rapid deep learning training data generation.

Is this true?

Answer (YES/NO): YES